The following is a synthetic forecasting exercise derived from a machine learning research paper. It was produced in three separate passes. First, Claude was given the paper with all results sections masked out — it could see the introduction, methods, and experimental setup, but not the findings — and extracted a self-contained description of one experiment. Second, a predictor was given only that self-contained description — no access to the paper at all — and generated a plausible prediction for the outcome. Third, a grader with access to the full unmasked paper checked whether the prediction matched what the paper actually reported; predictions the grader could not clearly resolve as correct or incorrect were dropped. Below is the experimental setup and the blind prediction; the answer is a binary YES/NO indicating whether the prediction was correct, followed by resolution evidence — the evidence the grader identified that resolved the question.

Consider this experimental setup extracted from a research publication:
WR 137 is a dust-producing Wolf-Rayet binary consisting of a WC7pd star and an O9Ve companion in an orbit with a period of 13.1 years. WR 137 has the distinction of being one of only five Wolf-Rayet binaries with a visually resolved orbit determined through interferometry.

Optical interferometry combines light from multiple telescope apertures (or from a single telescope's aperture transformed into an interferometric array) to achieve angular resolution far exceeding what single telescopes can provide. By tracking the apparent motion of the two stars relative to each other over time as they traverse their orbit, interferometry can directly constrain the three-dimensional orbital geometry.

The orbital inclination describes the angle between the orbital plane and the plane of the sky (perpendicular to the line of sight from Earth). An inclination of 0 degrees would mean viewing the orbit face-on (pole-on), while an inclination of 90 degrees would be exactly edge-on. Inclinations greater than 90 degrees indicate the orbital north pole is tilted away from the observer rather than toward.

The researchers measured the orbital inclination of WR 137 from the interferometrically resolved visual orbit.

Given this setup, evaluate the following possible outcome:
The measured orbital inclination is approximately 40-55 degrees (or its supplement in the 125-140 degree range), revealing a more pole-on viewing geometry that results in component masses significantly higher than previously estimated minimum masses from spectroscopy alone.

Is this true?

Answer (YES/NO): NO